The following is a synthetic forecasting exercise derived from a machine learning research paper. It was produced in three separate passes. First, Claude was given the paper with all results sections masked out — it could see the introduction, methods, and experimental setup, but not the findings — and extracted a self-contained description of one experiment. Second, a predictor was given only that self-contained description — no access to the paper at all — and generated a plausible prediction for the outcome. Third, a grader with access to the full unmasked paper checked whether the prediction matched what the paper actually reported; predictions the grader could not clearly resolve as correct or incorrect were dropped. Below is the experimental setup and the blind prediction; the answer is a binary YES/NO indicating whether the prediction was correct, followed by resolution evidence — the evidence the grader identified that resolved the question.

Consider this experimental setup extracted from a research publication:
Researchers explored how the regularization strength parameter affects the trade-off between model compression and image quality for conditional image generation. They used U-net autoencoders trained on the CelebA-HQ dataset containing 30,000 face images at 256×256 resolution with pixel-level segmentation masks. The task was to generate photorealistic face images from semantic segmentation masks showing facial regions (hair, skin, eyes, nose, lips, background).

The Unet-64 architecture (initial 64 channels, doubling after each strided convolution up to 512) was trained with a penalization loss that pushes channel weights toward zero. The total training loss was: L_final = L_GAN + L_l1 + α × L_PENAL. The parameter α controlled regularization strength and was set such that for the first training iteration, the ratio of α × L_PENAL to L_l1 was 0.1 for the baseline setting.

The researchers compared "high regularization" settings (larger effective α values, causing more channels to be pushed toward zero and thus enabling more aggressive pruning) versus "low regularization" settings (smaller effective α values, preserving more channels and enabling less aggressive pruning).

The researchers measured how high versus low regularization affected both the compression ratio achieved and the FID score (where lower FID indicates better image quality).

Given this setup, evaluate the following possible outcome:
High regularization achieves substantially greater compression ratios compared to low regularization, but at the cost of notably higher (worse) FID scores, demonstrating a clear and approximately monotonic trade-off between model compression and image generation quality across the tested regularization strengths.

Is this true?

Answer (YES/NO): NO